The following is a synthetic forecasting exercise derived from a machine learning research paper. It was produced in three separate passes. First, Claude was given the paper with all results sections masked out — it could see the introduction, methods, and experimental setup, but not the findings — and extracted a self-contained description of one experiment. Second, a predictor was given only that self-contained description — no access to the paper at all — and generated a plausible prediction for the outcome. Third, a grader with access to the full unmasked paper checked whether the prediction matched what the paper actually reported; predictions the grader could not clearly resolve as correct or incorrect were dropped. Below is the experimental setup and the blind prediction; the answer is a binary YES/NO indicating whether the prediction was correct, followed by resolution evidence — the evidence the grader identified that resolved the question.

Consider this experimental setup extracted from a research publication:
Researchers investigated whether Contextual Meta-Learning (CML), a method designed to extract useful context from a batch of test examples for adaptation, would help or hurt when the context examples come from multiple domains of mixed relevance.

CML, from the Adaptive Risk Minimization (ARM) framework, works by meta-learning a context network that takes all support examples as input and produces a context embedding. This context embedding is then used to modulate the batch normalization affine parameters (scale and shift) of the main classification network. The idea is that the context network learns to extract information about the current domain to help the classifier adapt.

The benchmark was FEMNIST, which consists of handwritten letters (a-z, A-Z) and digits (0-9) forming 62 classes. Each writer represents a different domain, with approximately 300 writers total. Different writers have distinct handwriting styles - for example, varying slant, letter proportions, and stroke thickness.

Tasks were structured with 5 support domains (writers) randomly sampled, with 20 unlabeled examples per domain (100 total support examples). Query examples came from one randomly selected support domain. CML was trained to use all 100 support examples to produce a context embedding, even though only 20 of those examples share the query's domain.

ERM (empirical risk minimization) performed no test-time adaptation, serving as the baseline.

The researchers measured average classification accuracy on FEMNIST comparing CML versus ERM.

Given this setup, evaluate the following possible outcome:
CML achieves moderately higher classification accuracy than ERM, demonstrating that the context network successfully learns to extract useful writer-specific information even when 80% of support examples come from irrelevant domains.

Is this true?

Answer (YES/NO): NO